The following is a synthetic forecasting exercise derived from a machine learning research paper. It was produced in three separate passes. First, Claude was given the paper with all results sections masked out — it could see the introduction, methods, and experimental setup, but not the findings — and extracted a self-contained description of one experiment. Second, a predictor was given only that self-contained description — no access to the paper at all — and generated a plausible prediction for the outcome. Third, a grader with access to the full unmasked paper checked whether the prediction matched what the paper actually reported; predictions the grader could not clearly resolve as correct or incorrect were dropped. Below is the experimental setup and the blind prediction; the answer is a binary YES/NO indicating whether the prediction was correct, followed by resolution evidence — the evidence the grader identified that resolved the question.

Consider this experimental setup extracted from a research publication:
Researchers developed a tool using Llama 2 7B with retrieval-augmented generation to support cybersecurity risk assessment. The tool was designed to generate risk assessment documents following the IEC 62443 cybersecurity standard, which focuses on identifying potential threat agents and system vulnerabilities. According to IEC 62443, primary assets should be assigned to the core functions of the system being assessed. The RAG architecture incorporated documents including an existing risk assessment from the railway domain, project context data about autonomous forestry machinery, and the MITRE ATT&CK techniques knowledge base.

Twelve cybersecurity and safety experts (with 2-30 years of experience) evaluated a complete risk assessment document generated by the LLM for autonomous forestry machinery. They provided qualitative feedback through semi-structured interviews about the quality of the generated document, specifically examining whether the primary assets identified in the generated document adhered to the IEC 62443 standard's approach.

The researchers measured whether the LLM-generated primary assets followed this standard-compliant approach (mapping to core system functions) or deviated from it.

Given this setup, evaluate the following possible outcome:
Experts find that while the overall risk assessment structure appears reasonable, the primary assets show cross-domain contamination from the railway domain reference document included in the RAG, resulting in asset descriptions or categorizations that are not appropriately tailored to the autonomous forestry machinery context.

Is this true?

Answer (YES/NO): NO